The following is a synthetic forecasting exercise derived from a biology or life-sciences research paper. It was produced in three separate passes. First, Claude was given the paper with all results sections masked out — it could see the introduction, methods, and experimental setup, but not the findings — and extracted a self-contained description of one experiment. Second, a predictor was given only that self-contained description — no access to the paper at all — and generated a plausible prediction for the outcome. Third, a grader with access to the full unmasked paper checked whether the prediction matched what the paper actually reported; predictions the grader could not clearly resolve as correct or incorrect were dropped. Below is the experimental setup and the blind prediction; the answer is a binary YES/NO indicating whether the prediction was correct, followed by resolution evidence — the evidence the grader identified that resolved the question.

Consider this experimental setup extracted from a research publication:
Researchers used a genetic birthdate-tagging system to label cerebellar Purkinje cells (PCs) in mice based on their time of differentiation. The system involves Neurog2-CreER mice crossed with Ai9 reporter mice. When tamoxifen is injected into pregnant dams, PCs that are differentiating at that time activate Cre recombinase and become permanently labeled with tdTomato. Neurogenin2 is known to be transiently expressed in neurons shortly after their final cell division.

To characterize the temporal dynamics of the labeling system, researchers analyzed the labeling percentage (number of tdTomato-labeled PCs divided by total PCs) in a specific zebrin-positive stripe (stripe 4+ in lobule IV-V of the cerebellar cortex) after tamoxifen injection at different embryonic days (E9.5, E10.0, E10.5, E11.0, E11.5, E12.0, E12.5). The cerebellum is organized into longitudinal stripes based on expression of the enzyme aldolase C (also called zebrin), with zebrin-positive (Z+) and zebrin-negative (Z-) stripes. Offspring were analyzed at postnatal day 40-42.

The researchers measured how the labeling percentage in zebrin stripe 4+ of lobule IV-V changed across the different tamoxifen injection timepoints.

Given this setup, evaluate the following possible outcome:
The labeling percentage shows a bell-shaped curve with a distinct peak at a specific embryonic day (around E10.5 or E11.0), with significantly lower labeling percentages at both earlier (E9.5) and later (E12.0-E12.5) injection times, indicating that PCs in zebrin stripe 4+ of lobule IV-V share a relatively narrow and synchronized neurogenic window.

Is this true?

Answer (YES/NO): NO